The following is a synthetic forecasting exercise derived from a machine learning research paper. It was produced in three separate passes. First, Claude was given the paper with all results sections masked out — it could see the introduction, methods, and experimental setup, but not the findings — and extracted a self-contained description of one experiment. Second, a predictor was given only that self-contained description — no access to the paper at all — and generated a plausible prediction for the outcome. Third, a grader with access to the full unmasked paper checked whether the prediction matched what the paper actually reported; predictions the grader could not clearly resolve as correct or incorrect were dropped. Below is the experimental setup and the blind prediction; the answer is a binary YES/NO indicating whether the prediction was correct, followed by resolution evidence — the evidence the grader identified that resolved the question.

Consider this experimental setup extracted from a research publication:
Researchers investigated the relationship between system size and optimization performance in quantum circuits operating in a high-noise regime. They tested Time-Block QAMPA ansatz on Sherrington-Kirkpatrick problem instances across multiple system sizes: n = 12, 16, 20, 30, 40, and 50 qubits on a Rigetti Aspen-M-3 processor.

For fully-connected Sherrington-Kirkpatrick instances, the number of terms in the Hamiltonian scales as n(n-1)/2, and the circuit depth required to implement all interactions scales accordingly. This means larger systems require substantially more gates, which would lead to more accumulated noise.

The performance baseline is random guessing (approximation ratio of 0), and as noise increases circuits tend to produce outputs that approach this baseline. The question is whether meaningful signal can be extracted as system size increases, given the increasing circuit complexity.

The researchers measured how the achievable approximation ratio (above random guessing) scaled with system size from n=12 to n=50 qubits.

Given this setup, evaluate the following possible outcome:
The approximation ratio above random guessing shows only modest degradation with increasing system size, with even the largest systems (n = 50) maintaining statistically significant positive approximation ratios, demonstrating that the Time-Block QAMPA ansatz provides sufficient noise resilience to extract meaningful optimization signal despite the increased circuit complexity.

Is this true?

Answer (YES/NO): YES